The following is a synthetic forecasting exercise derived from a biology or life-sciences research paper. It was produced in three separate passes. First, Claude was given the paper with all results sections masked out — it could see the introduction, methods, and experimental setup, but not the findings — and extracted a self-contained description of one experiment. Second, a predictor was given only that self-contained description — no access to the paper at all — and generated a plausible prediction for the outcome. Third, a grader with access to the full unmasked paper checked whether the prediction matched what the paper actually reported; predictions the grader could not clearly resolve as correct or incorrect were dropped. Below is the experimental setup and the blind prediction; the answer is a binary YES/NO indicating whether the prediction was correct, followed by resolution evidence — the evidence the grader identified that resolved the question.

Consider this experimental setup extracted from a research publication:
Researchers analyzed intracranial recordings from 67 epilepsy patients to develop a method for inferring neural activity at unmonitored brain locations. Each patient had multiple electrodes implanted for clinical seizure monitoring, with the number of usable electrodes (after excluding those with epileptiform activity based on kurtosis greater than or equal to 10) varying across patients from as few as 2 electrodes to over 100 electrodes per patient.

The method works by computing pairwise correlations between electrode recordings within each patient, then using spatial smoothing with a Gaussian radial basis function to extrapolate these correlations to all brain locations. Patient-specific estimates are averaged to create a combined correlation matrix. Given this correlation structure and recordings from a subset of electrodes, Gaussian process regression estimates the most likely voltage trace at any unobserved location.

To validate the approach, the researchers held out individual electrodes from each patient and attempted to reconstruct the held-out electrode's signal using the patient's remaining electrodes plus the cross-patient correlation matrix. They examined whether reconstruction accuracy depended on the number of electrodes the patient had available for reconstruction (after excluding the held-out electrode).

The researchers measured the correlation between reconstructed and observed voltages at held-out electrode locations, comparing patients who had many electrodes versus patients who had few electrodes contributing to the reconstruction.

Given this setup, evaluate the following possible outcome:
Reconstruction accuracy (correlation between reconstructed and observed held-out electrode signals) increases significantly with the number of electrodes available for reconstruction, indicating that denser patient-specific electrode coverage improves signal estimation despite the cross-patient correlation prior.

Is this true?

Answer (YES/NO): NO